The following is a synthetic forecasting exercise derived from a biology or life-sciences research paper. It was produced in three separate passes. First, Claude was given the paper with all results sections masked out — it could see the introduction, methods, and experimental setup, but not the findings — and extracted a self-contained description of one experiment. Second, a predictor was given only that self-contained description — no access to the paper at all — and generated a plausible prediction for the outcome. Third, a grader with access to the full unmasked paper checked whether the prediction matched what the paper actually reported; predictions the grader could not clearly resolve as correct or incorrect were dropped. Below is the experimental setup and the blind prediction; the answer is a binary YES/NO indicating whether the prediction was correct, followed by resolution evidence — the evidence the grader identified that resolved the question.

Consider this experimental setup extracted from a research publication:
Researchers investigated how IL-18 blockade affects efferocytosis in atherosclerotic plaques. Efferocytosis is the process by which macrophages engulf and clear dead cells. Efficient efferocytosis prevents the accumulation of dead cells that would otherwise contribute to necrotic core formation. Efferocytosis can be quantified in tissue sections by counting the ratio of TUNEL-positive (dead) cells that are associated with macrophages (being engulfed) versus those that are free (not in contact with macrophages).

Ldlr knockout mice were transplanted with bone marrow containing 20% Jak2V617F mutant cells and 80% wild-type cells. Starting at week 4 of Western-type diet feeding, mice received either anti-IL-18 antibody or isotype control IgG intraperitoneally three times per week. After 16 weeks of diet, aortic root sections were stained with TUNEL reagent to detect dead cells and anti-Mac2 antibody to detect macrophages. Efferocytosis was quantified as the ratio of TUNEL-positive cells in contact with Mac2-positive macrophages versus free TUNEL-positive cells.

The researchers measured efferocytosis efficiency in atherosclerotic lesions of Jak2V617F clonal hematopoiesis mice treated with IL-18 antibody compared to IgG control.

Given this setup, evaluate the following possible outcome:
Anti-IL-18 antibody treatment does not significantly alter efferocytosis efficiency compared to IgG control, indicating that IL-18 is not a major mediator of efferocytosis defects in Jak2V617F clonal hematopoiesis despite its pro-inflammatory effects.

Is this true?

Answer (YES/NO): NO